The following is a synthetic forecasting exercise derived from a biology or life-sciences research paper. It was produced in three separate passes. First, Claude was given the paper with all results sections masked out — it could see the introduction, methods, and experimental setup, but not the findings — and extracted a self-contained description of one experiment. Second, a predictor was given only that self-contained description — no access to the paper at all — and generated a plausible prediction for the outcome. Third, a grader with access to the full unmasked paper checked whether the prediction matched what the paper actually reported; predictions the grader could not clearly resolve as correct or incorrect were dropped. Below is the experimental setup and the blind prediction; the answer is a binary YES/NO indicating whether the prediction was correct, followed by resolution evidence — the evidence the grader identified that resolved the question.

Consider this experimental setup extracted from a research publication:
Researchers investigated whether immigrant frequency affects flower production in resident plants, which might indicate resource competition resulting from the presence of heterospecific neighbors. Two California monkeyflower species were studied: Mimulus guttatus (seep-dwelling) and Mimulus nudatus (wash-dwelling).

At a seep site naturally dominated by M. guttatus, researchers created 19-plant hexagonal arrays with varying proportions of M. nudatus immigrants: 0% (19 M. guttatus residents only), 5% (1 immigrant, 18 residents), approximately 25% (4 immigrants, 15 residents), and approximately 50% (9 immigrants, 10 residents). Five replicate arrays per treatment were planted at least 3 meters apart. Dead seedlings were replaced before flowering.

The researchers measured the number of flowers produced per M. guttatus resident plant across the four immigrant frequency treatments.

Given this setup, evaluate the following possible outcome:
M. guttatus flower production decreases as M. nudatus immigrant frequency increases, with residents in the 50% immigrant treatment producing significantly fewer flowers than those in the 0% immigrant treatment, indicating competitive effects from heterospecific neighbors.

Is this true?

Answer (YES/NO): NO